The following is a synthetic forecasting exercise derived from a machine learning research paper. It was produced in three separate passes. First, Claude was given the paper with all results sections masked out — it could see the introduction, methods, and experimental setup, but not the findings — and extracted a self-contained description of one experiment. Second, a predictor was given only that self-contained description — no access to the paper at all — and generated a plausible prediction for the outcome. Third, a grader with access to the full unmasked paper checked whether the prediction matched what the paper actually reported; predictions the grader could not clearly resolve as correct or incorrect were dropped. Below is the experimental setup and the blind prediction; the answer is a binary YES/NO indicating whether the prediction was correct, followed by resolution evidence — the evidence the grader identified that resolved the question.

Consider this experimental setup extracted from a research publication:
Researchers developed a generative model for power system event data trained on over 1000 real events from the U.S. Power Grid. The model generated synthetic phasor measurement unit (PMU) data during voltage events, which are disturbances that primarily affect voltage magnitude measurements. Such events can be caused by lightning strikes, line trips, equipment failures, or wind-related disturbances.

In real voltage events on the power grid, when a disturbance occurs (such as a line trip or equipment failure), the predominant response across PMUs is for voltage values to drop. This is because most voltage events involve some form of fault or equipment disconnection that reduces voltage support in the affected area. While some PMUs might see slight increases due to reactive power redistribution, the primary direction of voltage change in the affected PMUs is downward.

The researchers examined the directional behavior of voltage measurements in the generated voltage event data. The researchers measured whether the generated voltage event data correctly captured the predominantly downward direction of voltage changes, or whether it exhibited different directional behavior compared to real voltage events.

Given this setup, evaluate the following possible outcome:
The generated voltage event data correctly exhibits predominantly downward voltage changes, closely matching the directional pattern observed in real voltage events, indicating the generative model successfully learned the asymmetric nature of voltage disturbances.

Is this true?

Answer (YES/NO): NO